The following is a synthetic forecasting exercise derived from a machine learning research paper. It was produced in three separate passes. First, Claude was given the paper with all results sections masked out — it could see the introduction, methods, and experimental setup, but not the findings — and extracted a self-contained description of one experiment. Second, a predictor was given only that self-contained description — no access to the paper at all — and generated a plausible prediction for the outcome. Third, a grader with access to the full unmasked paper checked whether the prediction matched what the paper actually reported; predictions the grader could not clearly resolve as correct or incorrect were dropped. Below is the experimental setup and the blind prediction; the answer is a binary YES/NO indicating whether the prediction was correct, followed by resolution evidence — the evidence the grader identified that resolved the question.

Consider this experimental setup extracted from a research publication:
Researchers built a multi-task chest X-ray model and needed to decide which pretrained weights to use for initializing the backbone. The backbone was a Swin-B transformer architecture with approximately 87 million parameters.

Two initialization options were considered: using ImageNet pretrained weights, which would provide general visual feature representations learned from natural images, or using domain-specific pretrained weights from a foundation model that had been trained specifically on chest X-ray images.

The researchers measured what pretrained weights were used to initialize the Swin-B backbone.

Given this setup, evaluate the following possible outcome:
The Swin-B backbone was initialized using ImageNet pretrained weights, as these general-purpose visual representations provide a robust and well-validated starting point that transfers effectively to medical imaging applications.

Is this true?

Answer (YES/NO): NO